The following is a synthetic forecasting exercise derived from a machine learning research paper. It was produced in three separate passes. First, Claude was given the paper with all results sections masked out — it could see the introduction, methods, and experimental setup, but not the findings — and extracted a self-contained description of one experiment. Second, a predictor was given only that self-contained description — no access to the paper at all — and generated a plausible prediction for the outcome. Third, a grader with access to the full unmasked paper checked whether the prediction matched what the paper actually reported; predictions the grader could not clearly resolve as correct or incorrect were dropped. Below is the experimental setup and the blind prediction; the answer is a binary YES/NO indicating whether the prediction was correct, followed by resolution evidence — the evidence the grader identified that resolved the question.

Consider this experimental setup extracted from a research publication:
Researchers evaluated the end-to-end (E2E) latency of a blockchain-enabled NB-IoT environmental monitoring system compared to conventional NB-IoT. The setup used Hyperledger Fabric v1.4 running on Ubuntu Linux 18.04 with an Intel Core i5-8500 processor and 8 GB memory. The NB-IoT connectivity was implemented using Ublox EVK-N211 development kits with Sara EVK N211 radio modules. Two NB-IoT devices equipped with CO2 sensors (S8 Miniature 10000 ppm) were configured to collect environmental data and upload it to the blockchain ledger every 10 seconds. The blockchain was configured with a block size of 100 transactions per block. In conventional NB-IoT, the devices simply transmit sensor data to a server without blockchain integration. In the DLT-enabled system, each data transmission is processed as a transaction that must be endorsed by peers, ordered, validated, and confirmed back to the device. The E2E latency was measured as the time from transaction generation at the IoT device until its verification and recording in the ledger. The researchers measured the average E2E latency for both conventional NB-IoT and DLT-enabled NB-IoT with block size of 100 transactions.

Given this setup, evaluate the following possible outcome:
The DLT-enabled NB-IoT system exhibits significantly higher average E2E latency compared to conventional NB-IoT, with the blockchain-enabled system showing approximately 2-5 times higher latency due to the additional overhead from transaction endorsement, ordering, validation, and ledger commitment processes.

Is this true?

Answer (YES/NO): YES